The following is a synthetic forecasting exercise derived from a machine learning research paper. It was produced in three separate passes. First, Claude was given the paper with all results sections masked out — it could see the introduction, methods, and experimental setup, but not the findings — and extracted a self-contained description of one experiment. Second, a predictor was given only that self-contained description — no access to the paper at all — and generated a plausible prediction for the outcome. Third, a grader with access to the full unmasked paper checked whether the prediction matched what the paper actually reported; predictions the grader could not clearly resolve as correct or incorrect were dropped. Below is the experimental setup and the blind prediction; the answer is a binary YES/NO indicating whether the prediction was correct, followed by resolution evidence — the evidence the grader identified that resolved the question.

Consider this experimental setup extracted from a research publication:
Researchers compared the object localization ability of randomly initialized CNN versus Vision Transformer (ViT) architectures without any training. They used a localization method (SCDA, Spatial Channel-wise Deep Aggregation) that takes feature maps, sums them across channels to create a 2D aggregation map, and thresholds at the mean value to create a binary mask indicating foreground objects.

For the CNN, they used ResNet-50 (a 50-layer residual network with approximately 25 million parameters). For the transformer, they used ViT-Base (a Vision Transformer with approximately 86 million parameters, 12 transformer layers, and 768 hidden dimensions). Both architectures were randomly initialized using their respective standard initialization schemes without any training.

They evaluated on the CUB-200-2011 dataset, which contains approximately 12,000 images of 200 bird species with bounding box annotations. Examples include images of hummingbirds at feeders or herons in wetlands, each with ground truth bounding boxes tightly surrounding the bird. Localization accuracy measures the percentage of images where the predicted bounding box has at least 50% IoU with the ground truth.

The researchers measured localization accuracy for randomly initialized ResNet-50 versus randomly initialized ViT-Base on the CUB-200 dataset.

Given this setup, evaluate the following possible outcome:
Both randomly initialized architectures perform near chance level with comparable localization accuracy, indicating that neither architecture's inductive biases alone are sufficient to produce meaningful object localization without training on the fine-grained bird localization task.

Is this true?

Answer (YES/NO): NO